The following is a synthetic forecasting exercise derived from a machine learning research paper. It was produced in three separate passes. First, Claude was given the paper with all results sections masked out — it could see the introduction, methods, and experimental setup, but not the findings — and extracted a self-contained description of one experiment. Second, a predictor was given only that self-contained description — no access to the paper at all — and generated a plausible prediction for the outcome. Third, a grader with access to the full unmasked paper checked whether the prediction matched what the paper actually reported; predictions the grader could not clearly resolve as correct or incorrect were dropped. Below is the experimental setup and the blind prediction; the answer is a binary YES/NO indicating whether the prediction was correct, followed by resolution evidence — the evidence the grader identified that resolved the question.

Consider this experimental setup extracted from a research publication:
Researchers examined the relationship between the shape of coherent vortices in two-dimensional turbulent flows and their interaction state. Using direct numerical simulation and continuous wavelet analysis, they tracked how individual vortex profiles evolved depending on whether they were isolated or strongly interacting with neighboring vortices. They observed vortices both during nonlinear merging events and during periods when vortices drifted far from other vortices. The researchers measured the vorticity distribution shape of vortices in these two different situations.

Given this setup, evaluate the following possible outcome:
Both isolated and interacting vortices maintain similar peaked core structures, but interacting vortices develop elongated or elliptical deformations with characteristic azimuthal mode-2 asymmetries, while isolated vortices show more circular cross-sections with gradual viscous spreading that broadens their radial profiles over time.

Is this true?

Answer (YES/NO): NO